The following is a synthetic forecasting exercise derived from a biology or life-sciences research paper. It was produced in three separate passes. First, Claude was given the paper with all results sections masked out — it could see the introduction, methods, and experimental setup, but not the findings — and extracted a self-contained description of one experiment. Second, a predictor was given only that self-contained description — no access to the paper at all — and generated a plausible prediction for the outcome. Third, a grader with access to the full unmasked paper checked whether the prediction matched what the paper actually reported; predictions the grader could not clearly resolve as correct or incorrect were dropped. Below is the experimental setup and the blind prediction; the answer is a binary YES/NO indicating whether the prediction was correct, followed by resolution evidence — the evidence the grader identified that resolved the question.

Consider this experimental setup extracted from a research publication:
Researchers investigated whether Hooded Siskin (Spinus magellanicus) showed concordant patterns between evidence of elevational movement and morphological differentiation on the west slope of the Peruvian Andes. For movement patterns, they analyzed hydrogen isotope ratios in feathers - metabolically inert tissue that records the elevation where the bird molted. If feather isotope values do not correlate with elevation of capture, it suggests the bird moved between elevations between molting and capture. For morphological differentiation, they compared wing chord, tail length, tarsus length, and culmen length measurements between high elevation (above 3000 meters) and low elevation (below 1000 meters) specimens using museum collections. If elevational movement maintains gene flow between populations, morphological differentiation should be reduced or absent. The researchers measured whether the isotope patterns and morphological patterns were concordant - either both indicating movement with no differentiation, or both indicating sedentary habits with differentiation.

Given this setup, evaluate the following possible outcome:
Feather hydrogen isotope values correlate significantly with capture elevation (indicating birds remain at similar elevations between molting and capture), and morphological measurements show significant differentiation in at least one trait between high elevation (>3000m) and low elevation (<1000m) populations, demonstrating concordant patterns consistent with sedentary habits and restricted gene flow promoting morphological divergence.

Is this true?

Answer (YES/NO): NO